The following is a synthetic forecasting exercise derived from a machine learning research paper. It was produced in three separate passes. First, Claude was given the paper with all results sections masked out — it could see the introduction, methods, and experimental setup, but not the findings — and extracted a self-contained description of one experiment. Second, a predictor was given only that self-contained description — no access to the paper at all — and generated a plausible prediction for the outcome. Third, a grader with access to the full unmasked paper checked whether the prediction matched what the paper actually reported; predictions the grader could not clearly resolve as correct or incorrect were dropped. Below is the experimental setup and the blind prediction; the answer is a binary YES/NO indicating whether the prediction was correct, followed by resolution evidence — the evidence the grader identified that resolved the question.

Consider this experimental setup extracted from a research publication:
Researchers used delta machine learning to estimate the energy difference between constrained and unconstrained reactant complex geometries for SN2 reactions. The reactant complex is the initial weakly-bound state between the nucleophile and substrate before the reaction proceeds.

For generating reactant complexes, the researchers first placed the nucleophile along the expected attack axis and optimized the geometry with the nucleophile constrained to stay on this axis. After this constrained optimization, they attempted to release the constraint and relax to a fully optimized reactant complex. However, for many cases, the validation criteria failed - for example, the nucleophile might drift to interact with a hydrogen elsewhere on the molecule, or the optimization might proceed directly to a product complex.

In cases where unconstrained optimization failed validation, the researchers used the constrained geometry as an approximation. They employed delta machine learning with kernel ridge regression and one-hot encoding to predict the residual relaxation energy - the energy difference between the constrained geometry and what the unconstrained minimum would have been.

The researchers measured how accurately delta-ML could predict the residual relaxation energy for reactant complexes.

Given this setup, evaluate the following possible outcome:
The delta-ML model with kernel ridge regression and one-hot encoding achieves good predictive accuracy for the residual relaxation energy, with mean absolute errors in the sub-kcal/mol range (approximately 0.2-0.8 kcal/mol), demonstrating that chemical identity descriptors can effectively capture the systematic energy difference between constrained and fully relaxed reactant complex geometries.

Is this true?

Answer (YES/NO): NO